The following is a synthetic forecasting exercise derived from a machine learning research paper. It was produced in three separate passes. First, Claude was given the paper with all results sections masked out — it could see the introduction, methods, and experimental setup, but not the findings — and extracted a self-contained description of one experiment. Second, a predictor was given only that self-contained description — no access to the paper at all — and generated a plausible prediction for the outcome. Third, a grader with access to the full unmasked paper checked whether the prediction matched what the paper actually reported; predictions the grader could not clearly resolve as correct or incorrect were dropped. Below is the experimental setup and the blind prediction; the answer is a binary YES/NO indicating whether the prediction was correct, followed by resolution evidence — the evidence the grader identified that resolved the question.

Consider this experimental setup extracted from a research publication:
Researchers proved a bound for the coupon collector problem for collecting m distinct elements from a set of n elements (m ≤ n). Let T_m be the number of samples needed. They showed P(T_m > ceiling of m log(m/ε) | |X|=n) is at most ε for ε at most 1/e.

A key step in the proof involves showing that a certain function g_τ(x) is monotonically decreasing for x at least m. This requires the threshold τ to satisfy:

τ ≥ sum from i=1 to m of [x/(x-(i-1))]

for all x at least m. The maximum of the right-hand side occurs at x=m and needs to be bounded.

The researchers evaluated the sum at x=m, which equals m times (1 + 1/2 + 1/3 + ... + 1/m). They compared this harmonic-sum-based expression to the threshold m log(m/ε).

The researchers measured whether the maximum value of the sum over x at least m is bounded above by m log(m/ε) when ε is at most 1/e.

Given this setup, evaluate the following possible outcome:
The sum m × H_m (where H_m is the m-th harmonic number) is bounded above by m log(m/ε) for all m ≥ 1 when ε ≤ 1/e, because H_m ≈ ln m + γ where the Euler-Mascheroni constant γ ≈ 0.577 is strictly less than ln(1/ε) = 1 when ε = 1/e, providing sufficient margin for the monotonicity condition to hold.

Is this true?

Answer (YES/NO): YES